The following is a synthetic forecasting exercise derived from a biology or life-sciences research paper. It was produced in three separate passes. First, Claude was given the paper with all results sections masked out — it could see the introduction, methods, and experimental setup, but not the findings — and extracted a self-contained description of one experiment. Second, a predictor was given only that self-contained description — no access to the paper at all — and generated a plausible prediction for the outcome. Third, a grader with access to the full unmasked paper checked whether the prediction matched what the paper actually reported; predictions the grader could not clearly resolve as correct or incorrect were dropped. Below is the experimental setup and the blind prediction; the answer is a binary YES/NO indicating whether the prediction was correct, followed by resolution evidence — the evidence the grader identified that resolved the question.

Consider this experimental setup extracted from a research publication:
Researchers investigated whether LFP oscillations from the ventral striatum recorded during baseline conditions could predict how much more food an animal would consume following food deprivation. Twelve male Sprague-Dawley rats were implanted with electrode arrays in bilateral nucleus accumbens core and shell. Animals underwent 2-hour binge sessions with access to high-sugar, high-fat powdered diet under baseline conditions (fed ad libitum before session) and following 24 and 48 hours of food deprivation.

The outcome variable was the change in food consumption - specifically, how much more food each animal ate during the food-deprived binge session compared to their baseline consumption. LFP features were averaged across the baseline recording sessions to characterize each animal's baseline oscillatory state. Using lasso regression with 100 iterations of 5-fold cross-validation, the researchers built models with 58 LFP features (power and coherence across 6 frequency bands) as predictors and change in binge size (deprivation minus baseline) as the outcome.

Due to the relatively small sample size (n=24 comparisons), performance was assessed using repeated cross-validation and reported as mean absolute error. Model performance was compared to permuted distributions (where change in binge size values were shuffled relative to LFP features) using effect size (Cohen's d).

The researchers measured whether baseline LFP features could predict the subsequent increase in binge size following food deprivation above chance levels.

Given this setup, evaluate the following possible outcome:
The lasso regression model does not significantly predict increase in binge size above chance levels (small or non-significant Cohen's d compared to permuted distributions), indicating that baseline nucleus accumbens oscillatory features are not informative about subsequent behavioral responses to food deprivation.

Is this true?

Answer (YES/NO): NO